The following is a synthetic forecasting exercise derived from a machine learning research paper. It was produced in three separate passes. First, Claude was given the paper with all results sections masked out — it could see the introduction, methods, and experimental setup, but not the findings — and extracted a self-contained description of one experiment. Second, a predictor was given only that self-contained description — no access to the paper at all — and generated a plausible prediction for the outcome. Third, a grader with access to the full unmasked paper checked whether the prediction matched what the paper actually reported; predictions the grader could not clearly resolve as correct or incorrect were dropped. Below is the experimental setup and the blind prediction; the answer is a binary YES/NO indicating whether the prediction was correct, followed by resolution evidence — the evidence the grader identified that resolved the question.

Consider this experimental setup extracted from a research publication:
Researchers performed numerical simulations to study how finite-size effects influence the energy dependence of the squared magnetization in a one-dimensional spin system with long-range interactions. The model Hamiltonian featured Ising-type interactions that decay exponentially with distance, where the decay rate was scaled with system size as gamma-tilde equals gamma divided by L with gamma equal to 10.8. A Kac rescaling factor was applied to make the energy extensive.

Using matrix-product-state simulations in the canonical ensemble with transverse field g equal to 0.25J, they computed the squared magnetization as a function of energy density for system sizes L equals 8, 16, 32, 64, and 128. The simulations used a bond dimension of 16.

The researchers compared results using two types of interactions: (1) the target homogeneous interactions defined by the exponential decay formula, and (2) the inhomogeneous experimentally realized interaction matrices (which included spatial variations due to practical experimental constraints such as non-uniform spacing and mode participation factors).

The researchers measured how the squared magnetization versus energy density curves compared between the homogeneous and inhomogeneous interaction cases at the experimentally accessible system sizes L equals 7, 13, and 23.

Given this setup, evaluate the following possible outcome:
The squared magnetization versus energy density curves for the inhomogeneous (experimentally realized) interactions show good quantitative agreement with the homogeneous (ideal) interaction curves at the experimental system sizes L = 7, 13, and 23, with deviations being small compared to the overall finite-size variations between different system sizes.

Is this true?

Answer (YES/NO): NO